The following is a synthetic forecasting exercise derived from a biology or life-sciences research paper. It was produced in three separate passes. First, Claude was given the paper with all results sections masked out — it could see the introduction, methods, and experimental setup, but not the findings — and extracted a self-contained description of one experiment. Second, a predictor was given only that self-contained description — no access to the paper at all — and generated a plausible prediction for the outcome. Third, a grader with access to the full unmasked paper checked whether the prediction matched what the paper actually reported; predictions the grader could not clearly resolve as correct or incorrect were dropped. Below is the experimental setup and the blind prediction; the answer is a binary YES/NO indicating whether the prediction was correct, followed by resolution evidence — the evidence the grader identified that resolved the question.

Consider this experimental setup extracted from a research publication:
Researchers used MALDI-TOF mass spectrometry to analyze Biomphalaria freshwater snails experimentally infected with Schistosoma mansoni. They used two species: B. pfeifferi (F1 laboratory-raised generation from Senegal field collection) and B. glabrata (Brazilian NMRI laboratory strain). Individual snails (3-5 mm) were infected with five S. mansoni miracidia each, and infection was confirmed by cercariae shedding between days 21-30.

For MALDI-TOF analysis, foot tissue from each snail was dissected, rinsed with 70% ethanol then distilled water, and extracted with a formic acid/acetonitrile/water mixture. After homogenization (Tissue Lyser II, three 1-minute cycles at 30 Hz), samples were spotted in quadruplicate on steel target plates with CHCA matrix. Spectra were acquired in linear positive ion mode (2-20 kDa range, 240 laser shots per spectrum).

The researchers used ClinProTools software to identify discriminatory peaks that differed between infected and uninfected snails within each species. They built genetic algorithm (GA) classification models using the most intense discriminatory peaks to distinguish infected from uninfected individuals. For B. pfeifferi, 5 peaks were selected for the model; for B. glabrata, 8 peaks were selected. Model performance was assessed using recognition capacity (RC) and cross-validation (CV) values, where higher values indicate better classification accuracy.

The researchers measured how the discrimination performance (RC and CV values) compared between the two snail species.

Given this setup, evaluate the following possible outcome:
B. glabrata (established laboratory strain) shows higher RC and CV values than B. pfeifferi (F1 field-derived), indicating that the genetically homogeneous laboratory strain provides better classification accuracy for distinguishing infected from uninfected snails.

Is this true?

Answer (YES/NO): YES